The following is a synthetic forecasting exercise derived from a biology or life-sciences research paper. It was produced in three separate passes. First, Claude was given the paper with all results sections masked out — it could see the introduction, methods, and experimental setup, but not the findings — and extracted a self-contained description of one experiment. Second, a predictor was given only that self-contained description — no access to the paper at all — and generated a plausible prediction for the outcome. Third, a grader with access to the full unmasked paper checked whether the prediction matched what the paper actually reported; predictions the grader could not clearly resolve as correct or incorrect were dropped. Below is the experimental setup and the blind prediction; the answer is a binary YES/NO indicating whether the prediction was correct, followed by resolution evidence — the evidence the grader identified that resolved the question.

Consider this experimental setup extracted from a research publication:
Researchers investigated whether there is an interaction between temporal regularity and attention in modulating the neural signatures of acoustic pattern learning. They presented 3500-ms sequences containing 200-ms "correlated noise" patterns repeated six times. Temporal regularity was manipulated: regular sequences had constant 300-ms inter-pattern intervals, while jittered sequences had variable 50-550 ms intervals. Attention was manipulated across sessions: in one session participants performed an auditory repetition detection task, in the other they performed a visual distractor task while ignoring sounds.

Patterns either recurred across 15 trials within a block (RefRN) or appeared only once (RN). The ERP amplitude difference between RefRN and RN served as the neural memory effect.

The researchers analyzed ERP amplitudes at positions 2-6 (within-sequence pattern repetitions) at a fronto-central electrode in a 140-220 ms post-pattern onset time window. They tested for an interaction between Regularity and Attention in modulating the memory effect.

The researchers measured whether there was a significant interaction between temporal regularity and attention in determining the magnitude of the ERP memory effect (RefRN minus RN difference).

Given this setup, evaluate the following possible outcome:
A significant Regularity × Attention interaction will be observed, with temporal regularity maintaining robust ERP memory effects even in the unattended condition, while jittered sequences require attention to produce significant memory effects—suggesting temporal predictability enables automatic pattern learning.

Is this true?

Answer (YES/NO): NO